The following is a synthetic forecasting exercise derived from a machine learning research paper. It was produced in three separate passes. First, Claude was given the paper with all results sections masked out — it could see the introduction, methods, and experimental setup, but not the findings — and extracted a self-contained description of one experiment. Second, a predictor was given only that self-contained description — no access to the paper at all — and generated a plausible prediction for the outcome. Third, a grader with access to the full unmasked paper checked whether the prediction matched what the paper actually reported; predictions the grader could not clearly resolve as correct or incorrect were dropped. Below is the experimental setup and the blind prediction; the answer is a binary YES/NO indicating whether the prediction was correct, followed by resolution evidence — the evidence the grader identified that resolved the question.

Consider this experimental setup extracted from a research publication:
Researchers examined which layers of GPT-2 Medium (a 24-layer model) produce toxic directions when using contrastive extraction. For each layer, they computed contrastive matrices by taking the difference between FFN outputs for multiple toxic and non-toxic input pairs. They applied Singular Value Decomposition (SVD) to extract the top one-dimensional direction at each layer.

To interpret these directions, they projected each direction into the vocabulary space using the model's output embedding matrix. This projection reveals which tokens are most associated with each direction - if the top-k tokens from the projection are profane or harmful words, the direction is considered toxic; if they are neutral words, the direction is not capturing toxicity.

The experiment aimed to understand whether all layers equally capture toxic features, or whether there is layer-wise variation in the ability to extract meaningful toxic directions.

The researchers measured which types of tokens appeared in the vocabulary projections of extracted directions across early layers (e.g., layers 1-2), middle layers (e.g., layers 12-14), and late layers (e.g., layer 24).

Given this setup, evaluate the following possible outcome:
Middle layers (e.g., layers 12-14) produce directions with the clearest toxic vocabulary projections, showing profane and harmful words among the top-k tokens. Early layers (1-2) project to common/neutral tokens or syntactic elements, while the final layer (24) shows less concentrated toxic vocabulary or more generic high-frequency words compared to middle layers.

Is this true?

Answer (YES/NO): YES